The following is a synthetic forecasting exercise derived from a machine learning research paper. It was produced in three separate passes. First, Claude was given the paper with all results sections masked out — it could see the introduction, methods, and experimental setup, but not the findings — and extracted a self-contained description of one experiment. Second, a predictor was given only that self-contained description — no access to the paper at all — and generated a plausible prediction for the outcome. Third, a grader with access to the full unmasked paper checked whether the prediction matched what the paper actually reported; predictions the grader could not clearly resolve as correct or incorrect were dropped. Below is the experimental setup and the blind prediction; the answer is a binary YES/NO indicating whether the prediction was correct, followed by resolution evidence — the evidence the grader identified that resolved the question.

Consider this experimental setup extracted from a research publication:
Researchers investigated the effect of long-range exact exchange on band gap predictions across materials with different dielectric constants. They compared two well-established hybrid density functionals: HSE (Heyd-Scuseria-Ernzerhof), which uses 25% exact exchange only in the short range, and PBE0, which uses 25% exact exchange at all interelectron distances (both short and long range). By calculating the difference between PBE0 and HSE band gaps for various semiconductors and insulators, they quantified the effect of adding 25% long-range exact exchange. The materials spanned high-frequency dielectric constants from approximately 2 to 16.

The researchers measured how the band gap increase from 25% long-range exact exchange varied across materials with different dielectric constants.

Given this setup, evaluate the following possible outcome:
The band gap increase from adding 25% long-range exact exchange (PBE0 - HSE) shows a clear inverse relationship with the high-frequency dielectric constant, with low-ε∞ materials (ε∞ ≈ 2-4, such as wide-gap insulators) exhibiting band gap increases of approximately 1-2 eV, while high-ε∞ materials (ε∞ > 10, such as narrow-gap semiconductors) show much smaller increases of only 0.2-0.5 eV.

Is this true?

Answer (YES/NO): NO